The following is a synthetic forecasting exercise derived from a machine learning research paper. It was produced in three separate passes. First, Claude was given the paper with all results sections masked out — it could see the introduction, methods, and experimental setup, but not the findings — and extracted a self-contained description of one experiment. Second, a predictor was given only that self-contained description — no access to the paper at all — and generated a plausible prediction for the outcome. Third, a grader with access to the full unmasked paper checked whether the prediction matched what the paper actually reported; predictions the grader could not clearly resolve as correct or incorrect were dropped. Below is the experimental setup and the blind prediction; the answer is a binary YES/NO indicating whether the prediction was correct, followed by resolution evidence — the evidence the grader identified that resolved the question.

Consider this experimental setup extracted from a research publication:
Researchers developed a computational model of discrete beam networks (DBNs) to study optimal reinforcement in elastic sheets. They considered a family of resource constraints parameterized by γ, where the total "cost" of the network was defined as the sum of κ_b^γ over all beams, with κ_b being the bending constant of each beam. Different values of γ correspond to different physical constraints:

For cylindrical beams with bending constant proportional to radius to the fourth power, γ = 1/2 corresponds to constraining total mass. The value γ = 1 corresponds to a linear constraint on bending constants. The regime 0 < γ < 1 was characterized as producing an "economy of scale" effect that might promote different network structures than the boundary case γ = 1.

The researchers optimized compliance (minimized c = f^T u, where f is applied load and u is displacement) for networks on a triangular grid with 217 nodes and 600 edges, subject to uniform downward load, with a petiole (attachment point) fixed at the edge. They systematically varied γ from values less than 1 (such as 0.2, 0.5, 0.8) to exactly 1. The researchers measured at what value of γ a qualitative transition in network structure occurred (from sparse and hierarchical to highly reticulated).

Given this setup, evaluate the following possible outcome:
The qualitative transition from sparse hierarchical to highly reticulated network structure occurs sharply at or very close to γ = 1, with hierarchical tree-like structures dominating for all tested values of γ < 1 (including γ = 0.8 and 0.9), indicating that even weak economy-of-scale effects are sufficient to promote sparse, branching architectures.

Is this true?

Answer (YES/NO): YES